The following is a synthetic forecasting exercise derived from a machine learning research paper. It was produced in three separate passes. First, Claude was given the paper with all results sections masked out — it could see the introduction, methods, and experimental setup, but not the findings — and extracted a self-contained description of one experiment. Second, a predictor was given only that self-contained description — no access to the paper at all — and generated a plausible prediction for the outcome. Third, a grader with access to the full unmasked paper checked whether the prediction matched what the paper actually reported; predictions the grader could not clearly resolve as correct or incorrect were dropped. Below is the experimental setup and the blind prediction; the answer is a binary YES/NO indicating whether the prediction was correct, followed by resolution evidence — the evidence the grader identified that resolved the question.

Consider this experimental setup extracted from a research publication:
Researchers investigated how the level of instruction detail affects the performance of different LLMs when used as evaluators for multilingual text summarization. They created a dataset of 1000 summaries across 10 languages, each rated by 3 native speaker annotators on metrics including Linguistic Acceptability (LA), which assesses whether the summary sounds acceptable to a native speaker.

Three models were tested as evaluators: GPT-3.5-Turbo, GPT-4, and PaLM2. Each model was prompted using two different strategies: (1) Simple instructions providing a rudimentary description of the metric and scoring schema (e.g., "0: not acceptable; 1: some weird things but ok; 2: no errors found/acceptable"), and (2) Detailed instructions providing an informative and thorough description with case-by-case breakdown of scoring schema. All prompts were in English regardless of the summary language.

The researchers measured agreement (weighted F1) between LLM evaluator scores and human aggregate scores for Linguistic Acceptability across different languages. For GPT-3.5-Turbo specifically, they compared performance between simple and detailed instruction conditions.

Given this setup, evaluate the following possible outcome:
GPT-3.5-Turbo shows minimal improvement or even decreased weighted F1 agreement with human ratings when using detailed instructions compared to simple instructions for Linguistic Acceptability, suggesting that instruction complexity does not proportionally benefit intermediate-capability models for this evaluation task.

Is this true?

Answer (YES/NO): YES